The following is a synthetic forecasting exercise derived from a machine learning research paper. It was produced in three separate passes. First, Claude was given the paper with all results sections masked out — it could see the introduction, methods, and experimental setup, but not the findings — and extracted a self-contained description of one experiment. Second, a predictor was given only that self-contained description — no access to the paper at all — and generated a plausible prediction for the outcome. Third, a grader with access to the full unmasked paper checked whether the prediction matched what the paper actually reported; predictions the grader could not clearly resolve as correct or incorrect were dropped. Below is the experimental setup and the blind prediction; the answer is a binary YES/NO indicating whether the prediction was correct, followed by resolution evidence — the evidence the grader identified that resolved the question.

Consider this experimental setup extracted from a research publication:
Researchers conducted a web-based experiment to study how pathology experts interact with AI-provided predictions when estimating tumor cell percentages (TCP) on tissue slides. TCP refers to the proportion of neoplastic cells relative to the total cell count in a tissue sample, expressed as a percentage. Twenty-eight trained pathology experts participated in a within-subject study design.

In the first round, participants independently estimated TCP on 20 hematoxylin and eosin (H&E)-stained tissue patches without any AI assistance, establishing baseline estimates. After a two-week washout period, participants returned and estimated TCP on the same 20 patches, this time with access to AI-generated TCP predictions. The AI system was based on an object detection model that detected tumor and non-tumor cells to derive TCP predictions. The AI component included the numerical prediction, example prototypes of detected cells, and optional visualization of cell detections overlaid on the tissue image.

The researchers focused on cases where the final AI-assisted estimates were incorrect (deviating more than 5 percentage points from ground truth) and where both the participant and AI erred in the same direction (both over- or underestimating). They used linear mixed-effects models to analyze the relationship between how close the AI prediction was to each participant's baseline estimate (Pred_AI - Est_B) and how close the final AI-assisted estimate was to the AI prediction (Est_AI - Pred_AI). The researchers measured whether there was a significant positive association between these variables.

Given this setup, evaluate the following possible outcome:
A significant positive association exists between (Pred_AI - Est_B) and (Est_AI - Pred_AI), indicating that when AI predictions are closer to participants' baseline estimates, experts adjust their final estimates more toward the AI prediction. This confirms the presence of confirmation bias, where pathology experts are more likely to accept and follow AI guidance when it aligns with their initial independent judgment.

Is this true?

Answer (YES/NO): YES